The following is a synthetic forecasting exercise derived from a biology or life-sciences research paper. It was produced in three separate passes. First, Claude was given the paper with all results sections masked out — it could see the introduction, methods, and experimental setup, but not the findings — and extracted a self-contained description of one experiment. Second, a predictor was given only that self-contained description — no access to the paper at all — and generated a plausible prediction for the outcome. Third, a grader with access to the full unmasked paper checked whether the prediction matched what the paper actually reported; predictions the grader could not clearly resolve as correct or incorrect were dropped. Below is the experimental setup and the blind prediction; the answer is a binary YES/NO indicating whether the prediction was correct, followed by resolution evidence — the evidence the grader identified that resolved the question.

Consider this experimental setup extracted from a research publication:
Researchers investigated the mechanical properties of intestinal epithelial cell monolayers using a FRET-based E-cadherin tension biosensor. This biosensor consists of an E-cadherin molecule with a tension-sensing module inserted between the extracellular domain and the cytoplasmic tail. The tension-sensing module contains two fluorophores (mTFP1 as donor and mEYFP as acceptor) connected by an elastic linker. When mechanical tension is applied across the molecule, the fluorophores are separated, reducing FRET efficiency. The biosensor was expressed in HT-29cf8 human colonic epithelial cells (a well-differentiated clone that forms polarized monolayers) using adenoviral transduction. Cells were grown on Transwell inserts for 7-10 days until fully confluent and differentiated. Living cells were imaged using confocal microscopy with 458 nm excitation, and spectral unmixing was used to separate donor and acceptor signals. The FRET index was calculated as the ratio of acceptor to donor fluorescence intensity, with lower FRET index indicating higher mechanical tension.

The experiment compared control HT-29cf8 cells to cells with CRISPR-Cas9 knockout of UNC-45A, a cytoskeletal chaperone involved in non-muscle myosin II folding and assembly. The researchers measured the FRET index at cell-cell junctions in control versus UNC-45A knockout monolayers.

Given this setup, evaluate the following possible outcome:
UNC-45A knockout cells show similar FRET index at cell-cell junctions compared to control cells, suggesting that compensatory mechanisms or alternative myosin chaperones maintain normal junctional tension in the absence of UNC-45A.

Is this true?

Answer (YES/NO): NO